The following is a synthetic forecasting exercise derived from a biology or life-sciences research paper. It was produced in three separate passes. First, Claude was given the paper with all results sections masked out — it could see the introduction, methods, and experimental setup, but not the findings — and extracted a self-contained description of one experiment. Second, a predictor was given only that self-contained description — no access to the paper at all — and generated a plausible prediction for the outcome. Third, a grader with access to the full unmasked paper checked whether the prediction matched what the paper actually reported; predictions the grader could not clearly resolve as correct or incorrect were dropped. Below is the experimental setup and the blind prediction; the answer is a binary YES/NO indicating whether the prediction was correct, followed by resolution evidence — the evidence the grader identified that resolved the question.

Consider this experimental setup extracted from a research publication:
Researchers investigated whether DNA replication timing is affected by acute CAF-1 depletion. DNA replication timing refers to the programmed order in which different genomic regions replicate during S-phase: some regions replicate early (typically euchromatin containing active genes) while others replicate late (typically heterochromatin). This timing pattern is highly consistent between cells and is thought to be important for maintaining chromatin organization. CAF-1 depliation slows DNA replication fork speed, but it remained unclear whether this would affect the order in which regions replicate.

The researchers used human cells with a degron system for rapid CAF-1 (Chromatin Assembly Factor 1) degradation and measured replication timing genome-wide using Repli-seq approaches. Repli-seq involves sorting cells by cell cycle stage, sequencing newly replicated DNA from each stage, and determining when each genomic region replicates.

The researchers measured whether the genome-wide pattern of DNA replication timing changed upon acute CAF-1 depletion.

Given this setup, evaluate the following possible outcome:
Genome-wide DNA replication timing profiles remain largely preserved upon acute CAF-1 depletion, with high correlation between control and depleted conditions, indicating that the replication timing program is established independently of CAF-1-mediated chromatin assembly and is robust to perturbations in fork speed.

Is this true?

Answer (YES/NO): YES